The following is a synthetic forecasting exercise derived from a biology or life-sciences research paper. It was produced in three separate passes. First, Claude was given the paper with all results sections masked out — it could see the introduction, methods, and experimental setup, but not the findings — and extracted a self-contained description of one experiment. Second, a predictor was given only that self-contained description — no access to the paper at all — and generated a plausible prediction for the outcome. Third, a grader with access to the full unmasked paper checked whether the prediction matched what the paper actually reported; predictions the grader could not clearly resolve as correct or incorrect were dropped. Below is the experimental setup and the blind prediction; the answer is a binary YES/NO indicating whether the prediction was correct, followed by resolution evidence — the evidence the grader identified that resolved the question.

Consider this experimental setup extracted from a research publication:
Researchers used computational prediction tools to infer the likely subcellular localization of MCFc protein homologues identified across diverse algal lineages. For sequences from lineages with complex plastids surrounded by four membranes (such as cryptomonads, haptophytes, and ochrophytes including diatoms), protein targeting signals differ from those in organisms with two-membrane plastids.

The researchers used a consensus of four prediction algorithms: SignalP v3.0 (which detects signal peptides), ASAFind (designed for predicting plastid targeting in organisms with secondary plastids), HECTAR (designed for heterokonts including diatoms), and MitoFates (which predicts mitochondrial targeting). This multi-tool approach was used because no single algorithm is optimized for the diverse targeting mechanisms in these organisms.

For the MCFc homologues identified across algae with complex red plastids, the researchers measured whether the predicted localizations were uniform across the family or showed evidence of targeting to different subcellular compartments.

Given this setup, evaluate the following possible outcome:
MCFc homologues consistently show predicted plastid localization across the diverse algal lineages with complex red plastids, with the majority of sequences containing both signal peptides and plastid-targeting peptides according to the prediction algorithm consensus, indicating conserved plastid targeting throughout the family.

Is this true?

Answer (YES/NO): NO